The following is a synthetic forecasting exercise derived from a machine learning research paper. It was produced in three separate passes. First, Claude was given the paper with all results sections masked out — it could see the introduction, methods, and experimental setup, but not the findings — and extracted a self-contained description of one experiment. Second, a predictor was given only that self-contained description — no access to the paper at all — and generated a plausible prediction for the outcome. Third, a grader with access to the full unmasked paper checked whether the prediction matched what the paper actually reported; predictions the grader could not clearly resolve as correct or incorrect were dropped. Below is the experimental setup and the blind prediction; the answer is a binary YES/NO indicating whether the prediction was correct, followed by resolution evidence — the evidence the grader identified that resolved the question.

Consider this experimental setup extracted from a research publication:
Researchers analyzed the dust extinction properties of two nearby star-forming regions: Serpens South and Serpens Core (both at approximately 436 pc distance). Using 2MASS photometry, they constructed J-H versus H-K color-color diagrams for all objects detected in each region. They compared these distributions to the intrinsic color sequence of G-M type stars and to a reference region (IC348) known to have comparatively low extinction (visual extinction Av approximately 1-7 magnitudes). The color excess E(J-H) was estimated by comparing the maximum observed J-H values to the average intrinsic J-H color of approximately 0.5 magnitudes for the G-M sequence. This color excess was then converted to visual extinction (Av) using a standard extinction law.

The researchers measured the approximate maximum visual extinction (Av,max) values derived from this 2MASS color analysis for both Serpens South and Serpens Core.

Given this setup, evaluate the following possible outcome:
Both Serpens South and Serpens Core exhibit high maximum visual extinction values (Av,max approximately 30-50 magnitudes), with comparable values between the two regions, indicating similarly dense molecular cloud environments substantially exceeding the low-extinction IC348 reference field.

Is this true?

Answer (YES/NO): NO